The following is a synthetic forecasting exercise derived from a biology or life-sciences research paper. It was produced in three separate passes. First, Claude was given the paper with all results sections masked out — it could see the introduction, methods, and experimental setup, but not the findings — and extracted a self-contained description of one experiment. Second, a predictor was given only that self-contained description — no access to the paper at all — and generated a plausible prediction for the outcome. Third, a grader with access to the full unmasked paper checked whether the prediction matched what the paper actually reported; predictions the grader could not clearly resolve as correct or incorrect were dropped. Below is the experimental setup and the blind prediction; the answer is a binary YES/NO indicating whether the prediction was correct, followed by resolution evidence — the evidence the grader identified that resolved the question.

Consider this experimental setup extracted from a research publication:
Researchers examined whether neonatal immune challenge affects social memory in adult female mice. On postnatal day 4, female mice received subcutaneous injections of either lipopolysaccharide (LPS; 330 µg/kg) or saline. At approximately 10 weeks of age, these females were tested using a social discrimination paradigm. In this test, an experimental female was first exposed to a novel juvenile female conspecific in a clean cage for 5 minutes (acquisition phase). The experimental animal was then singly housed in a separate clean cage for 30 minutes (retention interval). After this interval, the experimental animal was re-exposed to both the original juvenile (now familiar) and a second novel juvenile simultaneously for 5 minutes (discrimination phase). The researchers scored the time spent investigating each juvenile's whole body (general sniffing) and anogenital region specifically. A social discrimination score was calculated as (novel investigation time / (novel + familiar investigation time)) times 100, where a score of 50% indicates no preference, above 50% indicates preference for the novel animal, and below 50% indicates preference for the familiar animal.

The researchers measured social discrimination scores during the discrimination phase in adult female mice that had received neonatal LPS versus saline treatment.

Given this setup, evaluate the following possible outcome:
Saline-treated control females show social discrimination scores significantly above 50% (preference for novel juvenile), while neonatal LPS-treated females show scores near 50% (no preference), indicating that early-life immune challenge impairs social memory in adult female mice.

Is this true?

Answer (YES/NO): YES